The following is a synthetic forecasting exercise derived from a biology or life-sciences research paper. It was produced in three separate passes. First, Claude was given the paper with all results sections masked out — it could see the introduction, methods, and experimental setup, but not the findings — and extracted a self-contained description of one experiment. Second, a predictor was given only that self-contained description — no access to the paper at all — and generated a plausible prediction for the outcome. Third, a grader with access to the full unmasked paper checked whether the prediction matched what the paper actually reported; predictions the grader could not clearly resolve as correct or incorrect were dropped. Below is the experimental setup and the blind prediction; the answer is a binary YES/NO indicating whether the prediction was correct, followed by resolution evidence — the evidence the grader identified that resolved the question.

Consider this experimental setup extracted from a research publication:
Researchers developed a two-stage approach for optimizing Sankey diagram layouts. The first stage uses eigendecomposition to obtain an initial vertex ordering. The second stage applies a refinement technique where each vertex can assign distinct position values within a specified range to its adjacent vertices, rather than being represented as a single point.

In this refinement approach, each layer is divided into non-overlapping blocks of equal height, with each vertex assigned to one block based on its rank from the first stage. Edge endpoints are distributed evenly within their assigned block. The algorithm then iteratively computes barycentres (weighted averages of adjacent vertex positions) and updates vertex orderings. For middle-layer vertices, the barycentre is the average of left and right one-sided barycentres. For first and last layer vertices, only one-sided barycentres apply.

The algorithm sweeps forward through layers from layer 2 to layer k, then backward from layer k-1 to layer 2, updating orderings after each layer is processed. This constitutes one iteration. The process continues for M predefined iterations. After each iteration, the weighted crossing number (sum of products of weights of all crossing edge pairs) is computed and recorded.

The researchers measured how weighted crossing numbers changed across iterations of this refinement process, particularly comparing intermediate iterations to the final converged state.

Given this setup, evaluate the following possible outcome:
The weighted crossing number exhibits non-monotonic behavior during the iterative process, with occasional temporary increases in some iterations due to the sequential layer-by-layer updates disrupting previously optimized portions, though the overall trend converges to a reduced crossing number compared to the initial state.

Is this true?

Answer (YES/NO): YES